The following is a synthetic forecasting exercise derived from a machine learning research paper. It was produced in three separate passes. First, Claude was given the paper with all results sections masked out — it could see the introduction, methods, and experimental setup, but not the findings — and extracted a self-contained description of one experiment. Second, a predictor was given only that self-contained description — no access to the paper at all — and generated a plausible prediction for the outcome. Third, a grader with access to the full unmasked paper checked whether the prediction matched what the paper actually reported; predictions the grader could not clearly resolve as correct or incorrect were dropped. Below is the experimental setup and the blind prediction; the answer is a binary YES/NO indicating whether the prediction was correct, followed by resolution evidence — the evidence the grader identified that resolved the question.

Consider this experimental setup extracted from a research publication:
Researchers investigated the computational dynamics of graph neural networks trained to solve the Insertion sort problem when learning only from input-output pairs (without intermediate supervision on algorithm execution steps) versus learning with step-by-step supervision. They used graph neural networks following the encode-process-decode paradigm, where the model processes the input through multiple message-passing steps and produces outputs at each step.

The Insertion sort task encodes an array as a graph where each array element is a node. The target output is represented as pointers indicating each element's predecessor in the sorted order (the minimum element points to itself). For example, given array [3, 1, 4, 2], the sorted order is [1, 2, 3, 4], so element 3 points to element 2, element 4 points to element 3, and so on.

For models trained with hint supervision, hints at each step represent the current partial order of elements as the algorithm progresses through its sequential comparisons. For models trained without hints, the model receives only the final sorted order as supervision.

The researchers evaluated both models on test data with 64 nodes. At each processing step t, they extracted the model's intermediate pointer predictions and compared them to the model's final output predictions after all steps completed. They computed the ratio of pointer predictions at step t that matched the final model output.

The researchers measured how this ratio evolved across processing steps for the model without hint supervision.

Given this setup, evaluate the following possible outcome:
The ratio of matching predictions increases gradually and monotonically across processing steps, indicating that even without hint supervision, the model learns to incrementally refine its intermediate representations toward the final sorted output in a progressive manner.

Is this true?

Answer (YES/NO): NO